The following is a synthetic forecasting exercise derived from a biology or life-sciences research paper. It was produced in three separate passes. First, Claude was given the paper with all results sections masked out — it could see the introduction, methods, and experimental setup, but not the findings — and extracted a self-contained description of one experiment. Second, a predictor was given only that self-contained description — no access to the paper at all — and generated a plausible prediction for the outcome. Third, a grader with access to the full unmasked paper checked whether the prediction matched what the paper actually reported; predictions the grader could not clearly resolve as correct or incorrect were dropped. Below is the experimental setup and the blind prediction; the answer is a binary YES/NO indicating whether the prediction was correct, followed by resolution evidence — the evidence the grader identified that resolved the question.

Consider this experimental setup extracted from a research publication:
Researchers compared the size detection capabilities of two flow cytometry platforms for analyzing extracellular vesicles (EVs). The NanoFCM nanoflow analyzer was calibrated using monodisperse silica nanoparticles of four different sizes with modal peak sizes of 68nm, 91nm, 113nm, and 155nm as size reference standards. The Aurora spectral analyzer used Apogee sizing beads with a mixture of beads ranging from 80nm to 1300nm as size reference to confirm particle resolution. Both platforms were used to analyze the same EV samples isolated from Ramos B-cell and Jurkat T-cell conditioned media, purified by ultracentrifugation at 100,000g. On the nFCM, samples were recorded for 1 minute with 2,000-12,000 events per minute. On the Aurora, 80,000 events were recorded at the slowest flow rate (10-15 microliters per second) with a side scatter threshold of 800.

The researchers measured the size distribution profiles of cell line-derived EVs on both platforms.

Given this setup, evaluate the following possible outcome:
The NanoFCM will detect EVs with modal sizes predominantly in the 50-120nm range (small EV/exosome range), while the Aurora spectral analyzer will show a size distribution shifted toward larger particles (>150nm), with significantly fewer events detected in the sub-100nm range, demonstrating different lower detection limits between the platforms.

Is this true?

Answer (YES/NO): NO